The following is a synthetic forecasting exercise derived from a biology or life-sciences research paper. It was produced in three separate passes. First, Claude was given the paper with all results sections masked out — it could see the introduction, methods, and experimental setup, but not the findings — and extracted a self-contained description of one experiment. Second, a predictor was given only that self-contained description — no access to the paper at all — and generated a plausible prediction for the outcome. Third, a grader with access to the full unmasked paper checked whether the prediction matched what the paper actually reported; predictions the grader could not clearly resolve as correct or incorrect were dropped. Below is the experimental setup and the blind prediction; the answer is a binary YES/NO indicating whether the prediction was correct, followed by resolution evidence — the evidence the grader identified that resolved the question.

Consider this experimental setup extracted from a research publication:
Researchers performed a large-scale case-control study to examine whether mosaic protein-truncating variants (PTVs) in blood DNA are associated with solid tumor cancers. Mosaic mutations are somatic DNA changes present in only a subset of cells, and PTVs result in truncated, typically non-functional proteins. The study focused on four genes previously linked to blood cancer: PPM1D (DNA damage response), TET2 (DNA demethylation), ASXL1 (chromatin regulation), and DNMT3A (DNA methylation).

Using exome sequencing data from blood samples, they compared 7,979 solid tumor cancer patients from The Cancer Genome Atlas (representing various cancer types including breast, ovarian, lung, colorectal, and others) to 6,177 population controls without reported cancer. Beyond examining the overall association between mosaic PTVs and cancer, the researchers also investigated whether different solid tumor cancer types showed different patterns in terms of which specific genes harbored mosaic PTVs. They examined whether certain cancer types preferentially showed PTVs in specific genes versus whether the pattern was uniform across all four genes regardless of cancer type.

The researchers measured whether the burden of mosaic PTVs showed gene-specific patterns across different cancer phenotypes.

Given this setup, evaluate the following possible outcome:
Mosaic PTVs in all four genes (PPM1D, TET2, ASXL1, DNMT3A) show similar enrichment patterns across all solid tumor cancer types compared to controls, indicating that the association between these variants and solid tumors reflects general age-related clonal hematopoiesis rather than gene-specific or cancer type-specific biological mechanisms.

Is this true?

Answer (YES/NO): NO